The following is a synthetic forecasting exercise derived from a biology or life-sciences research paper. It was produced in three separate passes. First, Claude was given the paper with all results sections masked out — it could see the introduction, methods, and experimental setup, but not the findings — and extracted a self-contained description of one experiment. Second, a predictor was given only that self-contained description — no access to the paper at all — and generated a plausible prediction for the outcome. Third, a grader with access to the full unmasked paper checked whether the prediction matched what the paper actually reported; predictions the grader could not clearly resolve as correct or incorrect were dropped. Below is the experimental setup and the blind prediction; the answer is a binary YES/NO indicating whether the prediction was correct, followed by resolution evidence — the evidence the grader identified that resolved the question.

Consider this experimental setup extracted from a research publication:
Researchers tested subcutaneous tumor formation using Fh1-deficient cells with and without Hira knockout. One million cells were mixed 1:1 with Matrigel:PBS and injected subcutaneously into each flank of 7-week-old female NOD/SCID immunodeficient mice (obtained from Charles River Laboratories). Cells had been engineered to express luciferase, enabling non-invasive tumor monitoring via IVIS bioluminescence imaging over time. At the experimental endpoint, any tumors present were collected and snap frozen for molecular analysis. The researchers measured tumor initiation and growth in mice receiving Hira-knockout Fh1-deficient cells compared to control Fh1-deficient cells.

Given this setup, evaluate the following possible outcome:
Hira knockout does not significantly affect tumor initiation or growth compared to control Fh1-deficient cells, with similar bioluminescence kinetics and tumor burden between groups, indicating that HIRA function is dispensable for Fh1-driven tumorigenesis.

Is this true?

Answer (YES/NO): NO